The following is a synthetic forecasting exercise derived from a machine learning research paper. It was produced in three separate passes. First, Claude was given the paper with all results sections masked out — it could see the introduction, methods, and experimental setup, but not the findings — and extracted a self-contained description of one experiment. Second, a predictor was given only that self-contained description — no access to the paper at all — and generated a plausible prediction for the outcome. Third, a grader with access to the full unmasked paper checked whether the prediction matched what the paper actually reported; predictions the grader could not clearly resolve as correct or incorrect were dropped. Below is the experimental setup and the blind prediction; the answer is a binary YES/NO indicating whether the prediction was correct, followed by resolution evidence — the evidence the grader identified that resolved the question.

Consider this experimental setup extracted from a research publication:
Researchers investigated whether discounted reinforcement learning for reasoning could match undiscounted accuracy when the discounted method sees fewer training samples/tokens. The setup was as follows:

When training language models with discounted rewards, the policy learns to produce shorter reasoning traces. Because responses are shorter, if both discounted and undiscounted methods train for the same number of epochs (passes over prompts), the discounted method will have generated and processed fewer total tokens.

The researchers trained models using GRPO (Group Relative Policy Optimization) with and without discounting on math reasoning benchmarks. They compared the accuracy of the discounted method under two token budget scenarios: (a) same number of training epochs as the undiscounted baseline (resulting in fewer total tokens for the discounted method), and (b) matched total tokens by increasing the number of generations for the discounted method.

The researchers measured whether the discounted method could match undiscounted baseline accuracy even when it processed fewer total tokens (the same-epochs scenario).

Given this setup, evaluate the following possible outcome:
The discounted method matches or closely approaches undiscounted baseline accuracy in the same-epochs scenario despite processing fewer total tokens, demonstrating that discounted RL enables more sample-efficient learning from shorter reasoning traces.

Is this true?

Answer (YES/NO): YES